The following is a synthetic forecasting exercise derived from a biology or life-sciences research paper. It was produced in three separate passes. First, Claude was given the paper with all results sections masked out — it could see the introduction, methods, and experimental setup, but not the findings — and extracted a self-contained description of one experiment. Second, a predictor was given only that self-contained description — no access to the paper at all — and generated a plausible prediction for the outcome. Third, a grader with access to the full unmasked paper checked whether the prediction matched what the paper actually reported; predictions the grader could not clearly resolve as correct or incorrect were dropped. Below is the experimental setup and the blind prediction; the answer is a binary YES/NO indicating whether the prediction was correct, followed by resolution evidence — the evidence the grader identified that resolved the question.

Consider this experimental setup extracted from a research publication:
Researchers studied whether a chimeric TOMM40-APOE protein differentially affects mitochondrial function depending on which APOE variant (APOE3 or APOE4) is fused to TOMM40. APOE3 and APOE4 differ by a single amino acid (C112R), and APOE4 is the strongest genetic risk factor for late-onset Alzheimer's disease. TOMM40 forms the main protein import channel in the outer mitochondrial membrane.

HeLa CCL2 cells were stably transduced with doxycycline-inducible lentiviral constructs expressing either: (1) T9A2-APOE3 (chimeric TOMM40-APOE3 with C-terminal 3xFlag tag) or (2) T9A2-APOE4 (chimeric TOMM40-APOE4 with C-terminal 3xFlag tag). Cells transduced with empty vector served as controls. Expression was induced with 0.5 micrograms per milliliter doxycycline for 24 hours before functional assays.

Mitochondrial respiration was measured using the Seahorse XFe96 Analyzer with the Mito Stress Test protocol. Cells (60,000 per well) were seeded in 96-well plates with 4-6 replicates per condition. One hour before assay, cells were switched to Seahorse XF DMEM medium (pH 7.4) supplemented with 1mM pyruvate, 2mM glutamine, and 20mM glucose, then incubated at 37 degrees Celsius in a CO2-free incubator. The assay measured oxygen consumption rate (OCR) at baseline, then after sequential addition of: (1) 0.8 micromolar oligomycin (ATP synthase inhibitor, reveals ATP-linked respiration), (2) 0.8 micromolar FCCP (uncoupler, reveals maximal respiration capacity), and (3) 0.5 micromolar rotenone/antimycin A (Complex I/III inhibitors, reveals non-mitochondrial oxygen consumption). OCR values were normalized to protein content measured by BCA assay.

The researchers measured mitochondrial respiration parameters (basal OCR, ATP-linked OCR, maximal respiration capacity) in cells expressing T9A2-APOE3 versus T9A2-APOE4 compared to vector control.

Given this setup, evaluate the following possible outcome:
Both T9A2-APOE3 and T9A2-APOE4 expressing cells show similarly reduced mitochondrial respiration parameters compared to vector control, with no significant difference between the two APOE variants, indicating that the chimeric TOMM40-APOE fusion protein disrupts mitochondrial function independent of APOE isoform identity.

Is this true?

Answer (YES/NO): NO